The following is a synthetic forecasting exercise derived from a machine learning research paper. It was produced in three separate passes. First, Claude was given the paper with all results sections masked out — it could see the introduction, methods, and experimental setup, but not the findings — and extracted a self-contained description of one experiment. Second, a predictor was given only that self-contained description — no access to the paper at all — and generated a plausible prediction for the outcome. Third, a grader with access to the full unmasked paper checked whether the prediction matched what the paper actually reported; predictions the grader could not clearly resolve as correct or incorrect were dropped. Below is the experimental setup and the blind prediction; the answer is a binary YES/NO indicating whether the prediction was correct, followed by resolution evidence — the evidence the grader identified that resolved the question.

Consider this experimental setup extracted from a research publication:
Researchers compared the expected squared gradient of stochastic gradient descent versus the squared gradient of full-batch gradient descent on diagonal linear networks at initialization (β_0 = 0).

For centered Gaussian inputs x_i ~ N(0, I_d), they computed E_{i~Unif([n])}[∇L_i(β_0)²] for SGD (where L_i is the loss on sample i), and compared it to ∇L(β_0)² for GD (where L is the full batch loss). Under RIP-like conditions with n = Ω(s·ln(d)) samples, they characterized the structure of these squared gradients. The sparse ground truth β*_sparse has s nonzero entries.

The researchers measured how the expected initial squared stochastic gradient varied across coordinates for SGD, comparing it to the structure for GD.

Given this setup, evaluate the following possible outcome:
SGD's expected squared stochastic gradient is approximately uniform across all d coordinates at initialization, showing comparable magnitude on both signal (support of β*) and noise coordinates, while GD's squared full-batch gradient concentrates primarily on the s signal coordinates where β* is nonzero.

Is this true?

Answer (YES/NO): YES